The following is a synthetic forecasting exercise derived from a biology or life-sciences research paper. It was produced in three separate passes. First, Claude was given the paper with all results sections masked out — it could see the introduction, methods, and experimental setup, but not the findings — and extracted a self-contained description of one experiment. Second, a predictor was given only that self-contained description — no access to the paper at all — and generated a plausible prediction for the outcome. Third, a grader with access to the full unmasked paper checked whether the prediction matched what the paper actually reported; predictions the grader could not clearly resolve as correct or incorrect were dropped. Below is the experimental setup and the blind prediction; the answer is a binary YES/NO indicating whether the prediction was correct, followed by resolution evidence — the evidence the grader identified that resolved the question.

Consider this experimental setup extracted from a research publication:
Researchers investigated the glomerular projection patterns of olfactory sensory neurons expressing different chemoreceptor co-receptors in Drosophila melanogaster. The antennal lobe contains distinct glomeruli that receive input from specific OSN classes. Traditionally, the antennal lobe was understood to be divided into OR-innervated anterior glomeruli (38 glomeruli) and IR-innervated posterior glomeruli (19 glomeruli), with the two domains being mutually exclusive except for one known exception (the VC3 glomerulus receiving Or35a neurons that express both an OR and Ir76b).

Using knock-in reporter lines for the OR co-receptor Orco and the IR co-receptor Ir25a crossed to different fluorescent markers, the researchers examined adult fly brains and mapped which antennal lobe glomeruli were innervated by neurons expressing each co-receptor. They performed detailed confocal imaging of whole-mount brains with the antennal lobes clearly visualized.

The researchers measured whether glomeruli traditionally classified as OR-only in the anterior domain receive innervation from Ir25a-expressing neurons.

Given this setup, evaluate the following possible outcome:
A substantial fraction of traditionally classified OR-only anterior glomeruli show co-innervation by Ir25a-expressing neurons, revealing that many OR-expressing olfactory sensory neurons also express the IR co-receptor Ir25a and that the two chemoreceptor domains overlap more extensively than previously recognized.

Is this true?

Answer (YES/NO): YES